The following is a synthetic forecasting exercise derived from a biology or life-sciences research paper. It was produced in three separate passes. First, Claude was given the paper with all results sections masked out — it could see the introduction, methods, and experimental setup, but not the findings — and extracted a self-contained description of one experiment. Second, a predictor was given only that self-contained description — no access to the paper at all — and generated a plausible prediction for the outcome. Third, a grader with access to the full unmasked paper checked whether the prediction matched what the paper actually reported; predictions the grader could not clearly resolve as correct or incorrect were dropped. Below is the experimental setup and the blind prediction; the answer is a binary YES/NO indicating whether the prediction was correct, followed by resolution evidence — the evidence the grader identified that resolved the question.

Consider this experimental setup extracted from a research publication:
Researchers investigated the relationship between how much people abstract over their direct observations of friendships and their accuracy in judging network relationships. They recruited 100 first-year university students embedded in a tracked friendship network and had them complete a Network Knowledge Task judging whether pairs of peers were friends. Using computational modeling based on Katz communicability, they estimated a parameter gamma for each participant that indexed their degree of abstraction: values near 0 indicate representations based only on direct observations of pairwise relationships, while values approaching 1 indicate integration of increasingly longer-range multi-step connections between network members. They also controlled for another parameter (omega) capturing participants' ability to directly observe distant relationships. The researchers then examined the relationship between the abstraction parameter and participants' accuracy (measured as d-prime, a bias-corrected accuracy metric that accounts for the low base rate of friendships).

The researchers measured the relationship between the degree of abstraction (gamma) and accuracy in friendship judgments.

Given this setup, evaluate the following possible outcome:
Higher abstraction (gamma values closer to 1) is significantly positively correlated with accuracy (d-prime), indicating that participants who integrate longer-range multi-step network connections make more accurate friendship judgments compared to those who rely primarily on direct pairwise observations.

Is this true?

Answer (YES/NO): NO